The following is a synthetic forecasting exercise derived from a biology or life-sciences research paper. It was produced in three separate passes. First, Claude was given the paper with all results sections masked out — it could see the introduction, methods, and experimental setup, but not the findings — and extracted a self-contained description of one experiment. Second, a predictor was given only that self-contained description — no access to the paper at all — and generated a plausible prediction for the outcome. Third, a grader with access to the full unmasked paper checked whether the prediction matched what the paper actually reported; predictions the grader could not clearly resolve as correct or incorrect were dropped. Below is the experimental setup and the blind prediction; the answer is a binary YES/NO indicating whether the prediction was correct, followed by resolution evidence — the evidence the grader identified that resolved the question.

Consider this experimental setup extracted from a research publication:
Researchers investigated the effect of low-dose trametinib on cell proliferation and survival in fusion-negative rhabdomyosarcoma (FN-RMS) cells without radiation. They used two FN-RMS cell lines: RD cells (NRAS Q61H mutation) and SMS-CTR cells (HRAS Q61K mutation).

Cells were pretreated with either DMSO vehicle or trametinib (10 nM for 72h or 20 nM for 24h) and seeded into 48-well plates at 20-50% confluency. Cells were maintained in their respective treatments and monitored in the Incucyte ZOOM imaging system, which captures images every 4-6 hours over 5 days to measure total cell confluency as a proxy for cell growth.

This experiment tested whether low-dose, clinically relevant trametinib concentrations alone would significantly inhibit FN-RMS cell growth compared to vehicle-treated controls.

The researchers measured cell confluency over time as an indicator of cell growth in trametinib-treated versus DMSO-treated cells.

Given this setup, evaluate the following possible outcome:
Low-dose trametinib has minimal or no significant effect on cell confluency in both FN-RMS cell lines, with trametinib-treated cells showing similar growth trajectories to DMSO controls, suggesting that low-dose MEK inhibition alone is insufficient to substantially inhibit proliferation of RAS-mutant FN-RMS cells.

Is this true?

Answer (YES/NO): NO